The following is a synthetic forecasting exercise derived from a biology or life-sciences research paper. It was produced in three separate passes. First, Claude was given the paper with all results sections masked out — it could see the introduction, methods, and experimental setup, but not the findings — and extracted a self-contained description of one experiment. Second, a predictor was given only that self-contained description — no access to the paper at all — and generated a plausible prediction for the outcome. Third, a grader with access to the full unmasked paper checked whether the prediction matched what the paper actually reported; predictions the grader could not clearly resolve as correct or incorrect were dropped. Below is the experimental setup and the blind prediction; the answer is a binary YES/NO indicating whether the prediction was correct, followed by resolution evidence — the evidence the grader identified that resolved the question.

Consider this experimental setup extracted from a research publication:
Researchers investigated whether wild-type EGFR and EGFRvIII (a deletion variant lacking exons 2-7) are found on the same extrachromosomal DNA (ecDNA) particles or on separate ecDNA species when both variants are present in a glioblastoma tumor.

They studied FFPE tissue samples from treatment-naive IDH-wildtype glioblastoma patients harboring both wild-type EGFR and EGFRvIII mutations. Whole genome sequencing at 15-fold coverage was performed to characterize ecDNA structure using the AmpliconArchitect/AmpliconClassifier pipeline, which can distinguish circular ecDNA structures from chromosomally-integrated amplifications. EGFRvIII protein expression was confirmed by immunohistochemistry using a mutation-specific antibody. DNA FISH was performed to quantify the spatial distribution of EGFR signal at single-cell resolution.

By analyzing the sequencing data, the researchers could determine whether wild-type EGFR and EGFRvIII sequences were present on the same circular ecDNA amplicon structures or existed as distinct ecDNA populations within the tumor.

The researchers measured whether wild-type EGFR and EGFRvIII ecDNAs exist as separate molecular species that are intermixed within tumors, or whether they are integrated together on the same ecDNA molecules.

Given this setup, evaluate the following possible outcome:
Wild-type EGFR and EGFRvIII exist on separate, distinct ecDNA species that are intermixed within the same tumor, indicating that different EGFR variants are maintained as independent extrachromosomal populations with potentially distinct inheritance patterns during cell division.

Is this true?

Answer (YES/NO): YES